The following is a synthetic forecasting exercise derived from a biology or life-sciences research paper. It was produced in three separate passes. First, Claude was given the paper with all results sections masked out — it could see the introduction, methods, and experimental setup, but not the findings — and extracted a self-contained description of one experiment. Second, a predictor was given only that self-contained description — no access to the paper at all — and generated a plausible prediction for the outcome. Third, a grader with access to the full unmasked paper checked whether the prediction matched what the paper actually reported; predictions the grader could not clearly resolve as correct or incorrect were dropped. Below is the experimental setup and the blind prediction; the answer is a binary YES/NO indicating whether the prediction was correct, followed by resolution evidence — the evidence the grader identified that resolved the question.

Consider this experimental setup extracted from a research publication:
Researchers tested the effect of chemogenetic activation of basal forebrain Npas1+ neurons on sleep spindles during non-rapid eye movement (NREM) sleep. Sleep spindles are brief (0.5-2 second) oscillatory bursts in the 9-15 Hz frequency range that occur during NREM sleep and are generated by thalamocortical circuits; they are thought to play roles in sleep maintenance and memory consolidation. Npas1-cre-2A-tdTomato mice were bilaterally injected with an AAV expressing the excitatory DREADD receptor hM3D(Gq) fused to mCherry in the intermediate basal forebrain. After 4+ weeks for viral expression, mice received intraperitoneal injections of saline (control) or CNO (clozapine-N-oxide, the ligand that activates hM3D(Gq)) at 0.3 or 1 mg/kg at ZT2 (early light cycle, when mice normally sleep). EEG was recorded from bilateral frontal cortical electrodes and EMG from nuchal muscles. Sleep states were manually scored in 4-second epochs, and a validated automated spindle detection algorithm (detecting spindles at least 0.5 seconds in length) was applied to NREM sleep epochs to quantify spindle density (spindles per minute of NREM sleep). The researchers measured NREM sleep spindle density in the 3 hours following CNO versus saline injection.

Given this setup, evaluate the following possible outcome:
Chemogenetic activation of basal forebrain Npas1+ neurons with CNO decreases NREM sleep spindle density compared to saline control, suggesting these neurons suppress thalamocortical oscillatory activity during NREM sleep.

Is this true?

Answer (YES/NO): YES